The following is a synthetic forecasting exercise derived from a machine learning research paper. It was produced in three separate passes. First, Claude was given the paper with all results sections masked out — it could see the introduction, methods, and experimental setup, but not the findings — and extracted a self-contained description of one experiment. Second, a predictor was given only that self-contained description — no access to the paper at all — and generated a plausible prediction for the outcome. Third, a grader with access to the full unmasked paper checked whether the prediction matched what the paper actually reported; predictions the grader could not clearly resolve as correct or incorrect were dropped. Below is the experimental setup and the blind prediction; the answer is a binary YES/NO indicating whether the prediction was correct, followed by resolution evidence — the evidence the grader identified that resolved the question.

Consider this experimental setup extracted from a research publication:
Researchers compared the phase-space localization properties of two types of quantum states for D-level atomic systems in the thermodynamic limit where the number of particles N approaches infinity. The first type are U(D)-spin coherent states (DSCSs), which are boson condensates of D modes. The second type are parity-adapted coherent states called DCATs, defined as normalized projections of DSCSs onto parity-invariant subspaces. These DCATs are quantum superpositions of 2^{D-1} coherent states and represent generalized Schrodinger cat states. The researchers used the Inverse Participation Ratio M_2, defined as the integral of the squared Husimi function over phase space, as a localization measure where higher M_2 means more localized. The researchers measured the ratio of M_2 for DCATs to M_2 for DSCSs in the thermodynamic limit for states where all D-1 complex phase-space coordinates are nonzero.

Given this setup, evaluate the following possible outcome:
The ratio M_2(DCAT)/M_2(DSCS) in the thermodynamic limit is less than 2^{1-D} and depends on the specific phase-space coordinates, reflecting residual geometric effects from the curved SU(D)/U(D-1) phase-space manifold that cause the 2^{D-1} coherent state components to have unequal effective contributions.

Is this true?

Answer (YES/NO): NO